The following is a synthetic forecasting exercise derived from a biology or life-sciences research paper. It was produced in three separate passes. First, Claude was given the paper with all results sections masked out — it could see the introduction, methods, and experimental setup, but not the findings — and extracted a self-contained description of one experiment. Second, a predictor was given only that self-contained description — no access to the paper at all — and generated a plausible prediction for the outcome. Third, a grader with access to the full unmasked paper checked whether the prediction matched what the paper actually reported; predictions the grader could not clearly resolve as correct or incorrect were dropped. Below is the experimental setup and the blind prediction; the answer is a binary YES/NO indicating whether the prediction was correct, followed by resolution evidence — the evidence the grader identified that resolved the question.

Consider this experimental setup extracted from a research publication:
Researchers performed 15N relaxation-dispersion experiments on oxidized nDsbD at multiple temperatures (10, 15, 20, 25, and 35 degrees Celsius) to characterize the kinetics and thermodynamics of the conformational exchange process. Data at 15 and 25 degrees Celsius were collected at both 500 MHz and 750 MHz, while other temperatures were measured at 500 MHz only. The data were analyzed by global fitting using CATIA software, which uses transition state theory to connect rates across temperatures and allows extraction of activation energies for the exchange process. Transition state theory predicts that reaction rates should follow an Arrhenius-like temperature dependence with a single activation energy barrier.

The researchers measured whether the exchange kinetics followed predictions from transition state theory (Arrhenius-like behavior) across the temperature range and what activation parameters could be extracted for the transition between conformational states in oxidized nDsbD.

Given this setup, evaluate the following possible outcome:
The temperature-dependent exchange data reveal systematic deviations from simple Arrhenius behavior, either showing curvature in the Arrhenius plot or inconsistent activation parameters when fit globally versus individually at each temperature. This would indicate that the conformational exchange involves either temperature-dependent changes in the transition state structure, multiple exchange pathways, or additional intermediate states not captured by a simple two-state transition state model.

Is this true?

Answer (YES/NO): NO